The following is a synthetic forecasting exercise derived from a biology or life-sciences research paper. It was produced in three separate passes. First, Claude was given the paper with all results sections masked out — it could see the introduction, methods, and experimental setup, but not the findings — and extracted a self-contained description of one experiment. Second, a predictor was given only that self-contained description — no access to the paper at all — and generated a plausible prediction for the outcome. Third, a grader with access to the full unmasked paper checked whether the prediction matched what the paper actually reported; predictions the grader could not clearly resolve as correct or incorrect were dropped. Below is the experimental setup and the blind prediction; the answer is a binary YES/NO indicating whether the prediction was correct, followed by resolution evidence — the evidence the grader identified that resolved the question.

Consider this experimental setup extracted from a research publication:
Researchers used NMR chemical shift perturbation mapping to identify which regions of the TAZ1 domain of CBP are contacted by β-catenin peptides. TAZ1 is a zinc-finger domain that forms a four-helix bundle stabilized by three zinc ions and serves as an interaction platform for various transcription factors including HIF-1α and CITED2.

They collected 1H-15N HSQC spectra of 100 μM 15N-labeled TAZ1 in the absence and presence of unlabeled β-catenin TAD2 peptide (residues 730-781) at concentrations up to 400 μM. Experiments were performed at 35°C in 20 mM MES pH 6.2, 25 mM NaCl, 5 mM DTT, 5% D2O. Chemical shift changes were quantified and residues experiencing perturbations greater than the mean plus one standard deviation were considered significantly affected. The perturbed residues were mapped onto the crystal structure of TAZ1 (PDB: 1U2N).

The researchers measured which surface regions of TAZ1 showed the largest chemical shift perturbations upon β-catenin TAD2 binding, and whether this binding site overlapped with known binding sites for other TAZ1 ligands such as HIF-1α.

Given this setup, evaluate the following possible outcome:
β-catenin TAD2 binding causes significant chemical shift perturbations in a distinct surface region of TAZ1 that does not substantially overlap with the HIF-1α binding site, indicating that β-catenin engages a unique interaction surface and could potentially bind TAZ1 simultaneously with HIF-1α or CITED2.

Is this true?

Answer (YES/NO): NO